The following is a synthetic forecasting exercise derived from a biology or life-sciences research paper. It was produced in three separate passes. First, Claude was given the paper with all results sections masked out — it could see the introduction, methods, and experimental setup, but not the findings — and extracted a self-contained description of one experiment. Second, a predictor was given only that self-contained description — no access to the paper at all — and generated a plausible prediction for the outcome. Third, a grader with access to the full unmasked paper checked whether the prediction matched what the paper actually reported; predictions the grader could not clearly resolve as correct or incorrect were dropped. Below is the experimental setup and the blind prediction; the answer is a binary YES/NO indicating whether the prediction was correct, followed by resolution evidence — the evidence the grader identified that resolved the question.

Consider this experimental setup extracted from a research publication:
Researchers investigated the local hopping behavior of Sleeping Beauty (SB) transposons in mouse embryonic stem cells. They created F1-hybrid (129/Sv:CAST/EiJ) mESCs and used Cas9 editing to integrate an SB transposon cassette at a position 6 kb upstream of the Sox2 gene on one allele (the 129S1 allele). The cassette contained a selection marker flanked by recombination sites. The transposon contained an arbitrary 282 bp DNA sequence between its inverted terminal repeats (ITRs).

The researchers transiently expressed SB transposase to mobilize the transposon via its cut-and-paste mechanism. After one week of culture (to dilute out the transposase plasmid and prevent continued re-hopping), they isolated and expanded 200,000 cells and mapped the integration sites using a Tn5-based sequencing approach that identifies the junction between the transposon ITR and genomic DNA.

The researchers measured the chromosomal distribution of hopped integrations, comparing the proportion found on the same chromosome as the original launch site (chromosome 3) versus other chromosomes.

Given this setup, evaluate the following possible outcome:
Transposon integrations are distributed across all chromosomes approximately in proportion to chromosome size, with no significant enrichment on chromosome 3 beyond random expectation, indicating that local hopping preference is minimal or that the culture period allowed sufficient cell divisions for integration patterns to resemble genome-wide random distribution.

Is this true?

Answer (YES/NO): NO